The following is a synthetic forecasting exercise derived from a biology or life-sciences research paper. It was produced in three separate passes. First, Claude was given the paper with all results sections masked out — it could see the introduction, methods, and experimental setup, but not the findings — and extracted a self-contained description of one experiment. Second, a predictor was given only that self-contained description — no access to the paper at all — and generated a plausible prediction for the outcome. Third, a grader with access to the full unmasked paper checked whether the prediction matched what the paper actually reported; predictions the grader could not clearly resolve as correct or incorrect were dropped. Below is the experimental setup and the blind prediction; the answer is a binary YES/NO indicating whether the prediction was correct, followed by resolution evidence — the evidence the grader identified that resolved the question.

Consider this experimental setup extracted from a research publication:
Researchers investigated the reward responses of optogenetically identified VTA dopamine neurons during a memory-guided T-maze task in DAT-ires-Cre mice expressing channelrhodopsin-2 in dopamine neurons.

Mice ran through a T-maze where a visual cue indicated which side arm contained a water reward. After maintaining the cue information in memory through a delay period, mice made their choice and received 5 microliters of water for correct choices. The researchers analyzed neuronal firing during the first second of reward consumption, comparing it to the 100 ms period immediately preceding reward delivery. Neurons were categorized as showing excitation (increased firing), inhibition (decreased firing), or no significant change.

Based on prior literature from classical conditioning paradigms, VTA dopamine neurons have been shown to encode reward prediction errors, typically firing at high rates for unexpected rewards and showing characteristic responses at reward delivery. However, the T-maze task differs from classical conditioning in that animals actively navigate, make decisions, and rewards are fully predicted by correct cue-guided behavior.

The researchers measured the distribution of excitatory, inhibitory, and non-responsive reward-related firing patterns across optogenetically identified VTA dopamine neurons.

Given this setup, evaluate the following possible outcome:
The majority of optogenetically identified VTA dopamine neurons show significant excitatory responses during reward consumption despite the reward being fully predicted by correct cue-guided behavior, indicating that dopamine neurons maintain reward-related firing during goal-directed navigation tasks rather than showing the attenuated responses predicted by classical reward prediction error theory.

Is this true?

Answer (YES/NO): NO